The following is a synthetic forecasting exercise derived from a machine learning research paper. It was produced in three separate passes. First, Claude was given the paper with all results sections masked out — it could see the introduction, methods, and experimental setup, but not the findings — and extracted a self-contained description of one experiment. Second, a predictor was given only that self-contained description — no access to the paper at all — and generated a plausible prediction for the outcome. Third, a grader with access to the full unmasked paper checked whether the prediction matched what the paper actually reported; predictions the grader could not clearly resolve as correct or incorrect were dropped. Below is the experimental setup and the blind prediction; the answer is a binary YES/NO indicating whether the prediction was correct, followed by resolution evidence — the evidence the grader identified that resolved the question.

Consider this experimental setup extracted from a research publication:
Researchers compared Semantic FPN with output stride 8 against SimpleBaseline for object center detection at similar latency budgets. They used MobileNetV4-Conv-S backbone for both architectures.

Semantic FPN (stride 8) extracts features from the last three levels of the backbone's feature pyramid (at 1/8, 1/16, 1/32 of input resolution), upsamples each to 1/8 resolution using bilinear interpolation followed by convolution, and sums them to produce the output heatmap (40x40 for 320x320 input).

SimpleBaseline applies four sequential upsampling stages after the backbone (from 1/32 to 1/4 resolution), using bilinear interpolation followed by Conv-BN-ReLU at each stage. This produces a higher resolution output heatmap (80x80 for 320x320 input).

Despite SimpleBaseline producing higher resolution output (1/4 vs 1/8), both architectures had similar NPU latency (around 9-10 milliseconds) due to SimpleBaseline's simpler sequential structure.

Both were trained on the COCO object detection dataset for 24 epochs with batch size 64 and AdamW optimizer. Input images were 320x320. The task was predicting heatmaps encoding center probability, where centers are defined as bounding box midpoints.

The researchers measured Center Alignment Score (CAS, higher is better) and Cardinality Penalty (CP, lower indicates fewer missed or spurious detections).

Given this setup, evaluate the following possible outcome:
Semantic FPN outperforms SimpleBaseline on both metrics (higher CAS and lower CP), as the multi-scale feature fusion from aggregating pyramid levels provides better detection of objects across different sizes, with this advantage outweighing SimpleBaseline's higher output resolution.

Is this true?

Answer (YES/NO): YES